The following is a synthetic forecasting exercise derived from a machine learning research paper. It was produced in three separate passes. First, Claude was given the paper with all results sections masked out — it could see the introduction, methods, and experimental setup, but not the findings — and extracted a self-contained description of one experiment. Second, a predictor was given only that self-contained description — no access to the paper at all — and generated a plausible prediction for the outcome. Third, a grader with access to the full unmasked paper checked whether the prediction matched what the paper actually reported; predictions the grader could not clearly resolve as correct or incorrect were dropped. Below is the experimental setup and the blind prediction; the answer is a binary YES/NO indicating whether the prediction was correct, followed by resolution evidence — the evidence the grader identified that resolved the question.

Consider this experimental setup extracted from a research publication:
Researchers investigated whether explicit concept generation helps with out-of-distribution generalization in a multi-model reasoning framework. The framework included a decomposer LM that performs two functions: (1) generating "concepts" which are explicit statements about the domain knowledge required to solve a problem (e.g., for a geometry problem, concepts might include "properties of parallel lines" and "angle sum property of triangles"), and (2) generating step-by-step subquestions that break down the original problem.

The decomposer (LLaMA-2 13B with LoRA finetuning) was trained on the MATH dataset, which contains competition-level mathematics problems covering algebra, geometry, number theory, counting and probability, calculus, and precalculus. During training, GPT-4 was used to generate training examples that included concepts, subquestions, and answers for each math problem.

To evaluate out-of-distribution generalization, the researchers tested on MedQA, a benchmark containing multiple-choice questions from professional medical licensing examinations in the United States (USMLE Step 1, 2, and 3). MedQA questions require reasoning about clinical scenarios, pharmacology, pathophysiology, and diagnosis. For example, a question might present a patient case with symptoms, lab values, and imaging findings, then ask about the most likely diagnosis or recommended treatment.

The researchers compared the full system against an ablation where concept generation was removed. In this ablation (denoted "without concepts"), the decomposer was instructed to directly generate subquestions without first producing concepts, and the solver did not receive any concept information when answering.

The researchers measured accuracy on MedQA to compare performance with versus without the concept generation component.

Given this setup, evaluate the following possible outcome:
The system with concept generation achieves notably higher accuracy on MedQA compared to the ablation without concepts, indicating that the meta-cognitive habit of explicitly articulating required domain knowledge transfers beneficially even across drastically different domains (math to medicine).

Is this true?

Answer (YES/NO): YES